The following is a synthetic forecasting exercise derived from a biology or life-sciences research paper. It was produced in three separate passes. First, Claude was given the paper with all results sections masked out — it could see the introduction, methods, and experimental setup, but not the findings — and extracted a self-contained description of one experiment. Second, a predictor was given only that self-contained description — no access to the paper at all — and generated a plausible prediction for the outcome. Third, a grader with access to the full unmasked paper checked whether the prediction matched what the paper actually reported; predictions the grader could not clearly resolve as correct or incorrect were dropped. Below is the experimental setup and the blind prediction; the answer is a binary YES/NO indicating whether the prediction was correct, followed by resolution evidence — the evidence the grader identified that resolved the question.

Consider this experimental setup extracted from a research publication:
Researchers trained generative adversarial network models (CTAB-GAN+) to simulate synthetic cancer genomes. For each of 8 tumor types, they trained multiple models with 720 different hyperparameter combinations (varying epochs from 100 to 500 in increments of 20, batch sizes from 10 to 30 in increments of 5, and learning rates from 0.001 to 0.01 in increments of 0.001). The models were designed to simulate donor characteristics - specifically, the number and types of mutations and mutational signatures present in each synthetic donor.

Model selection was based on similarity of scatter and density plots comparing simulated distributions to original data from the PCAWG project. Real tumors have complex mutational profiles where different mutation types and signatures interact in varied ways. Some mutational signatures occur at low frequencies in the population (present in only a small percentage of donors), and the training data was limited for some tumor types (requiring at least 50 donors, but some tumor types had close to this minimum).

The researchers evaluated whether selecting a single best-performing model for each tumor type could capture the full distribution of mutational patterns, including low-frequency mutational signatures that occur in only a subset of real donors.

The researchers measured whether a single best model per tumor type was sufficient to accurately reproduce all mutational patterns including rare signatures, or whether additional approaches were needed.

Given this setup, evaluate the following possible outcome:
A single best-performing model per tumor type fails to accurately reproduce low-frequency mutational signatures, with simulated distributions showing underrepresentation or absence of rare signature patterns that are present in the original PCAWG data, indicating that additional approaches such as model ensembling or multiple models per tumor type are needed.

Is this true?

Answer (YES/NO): YES